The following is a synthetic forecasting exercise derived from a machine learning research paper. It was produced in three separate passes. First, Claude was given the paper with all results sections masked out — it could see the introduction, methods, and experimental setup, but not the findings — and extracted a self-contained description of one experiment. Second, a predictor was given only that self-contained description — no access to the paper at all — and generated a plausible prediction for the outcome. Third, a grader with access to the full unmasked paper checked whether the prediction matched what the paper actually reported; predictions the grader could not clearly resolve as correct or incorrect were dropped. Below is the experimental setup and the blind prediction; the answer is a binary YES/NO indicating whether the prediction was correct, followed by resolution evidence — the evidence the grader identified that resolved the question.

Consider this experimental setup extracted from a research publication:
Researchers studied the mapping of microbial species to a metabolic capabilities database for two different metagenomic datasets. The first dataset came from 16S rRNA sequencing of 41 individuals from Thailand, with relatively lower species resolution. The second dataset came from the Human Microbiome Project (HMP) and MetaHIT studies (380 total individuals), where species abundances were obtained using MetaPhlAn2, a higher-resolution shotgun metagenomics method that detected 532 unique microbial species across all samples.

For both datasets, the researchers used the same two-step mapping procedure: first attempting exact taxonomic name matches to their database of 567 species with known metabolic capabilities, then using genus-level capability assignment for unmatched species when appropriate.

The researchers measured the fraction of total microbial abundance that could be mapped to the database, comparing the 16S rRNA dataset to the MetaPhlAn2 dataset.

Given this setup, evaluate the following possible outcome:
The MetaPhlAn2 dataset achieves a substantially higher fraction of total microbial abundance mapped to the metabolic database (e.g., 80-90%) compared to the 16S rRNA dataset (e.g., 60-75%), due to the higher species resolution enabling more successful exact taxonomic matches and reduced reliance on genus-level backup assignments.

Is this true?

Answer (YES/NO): NO